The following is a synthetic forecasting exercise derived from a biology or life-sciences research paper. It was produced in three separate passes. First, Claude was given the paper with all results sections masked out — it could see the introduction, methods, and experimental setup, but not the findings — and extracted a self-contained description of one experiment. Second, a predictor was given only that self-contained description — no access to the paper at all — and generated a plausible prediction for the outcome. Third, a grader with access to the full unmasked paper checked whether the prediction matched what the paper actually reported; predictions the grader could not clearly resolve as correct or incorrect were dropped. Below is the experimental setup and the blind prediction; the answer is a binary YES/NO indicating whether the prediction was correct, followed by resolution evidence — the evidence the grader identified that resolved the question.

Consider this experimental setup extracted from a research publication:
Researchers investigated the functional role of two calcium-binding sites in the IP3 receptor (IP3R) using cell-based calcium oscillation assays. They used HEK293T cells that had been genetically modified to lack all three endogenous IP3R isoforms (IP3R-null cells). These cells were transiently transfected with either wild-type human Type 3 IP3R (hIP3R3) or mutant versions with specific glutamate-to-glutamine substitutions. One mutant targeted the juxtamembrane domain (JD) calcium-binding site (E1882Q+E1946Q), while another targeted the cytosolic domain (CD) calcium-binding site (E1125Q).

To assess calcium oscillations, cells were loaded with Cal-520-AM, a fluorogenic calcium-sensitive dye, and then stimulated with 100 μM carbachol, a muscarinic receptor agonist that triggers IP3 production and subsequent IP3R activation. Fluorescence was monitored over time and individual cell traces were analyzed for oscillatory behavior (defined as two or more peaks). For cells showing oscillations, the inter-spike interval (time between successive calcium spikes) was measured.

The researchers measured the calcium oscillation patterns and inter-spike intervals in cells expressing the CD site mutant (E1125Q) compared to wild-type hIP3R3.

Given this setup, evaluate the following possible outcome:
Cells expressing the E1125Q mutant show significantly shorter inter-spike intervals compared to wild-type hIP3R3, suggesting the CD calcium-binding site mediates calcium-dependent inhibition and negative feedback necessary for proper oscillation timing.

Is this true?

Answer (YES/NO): YES